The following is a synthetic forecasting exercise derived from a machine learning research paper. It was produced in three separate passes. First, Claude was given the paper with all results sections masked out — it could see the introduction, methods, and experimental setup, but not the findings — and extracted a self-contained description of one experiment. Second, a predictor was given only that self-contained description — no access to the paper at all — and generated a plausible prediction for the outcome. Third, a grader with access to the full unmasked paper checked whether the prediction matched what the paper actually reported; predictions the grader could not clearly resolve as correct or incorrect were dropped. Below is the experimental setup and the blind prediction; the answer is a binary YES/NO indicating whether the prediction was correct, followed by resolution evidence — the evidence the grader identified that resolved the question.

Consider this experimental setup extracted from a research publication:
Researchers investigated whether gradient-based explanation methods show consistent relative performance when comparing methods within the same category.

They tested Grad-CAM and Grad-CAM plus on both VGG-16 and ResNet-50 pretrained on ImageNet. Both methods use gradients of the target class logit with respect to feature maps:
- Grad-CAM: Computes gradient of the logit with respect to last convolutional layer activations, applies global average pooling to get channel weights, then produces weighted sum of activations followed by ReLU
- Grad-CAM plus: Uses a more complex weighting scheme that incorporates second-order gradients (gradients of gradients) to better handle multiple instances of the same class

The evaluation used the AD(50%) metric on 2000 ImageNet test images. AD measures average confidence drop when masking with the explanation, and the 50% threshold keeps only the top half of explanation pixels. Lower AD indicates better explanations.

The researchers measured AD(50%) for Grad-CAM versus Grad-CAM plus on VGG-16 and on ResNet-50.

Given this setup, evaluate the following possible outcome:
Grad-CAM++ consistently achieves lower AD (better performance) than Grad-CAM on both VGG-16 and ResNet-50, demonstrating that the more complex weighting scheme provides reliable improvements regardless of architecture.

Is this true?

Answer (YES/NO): NO